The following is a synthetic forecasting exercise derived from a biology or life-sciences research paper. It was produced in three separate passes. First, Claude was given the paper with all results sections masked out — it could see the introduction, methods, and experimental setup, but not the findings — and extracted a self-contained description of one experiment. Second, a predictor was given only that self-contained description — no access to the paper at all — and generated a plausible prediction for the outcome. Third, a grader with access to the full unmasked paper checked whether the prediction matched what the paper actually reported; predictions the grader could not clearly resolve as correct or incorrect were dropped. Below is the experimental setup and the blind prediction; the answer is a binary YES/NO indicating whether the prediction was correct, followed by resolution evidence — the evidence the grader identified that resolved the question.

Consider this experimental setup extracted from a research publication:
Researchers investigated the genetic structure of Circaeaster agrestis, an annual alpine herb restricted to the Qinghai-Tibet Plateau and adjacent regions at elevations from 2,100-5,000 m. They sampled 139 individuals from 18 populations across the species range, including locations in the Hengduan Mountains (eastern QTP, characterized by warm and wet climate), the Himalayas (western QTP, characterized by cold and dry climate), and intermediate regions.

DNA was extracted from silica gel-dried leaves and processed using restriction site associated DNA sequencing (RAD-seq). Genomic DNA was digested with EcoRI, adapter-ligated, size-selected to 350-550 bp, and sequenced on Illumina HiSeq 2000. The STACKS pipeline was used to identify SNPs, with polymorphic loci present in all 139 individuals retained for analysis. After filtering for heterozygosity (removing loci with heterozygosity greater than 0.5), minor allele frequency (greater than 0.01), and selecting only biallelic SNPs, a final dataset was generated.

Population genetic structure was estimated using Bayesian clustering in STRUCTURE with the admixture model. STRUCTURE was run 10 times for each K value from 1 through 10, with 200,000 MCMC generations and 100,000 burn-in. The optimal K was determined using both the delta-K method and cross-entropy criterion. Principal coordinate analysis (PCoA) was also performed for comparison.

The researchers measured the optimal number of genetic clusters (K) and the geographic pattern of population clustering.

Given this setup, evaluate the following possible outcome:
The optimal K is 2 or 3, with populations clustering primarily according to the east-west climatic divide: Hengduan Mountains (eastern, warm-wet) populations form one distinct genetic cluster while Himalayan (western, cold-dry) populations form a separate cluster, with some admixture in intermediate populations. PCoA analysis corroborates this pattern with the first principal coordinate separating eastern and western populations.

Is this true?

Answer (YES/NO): YES